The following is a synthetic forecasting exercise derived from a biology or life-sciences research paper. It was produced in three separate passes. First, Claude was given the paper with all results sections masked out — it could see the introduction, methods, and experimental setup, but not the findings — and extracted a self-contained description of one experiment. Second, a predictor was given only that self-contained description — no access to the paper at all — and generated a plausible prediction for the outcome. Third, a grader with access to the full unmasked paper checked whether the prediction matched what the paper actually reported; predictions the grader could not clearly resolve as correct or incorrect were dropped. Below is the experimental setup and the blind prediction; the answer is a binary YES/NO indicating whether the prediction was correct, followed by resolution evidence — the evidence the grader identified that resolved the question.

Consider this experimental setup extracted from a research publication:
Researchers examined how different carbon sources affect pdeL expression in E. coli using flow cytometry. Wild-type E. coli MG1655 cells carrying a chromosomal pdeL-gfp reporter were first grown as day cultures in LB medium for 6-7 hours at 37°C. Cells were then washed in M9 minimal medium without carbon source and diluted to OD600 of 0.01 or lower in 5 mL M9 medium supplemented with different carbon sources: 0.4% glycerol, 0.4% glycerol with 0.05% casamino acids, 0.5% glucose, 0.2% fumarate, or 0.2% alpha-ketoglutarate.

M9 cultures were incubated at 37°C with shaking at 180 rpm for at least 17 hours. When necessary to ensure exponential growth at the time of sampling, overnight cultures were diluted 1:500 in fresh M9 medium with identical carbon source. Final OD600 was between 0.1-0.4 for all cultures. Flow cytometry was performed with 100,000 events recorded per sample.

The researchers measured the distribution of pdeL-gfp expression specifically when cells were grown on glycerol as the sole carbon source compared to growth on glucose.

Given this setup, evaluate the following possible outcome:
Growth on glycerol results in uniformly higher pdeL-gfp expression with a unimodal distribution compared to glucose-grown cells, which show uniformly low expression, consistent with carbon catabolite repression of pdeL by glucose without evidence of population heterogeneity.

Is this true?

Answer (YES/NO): NO